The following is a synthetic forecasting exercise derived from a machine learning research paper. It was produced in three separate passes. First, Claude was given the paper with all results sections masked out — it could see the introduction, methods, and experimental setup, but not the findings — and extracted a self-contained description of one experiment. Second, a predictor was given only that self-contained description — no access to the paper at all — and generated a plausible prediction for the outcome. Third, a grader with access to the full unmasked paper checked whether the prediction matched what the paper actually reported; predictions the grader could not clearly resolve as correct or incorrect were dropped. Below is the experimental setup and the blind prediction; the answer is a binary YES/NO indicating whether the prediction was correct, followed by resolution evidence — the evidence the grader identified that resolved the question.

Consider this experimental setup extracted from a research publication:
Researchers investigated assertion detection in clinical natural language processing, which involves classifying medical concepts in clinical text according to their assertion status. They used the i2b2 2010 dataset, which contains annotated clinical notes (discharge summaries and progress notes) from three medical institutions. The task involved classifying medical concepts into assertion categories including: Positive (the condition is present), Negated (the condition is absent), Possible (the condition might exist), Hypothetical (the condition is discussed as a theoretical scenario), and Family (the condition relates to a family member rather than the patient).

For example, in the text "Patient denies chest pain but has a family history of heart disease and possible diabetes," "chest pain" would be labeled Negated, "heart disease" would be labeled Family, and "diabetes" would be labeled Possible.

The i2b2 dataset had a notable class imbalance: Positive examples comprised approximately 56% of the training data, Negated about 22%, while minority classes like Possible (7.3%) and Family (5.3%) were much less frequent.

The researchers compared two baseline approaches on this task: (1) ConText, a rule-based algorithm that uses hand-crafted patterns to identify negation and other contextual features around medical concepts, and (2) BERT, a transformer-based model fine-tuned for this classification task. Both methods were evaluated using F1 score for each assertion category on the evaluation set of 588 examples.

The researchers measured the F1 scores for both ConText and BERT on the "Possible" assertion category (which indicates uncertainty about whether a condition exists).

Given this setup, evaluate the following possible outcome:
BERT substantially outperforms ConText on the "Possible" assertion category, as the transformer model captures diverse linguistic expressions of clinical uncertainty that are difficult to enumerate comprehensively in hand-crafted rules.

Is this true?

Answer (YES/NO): NO